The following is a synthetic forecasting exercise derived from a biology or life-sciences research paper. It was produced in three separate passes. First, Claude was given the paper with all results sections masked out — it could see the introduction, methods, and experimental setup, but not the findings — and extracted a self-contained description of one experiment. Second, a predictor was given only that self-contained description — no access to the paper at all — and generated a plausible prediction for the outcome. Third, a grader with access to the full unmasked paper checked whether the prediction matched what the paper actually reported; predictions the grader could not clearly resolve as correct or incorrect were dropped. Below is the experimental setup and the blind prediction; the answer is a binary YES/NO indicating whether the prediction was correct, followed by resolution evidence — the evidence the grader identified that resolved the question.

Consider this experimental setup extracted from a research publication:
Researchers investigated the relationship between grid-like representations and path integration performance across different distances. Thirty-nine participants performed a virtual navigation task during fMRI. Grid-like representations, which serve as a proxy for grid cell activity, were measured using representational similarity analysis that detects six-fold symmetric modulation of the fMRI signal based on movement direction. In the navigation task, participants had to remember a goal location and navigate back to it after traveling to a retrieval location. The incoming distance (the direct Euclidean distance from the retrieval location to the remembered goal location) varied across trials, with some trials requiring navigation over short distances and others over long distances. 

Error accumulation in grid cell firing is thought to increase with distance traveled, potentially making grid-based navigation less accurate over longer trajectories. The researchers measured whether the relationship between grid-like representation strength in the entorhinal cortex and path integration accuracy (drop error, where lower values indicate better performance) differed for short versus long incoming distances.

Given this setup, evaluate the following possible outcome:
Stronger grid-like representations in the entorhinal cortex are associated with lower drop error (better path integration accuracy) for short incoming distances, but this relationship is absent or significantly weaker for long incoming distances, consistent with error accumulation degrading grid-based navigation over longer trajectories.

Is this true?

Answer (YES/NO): NO